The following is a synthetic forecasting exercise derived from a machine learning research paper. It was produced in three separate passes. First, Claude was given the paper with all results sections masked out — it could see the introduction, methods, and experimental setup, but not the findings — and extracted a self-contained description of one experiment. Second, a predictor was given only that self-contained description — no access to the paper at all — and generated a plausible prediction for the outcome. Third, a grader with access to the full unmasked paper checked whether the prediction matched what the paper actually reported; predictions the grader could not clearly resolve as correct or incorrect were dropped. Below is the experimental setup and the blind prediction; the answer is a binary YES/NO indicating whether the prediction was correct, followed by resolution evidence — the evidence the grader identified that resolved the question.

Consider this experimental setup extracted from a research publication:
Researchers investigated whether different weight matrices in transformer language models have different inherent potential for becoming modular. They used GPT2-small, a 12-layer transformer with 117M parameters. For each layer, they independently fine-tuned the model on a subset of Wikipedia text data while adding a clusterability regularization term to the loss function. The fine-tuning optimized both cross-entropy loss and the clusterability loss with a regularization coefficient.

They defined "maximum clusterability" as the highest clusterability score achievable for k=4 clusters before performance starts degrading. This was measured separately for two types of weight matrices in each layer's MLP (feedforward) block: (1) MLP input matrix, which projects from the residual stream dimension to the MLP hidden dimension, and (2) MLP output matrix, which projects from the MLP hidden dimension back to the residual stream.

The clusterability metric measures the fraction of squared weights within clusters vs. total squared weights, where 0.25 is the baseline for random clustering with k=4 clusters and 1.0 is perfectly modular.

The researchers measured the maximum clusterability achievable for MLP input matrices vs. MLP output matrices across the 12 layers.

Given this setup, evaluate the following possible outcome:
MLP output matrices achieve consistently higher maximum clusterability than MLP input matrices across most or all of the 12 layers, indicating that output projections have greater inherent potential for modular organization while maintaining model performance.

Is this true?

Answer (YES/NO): NO